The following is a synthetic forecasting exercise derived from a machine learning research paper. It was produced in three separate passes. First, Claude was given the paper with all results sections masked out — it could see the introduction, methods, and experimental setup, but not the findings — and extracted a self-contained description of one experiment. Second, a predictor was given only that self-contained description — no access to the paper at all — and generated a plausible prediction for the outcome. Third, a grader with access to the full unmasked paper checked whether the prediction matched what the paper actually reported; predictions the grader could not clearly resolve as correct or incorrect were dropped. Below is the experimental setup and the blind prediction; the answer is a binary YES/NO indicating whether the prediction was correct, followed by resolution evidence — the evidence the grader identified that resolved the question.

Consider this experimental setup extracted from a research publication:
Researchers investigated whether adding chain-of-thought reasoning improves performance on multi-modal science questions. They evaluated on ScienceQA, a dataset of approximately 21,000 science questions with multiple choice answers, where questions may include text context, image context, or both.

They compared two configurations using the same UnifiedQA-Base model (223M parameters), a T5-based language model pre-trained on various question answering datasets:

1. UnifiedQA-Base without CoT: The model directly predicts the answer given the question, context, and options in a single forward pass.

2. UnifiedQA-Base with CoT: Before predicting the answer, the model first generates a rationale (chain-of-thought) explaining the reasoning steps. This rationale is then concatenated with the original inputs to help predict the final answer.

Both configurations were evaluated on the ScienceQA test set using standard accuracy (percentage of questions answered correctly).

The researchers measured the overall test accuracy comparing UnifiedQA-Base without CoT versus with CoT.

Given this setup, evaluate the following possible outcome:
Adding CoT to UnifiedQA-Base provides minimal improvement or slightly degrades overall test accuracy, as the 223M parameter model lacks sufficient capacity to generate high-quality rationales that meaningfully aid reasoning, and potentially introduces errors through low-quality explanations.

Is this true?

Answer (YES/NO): NO